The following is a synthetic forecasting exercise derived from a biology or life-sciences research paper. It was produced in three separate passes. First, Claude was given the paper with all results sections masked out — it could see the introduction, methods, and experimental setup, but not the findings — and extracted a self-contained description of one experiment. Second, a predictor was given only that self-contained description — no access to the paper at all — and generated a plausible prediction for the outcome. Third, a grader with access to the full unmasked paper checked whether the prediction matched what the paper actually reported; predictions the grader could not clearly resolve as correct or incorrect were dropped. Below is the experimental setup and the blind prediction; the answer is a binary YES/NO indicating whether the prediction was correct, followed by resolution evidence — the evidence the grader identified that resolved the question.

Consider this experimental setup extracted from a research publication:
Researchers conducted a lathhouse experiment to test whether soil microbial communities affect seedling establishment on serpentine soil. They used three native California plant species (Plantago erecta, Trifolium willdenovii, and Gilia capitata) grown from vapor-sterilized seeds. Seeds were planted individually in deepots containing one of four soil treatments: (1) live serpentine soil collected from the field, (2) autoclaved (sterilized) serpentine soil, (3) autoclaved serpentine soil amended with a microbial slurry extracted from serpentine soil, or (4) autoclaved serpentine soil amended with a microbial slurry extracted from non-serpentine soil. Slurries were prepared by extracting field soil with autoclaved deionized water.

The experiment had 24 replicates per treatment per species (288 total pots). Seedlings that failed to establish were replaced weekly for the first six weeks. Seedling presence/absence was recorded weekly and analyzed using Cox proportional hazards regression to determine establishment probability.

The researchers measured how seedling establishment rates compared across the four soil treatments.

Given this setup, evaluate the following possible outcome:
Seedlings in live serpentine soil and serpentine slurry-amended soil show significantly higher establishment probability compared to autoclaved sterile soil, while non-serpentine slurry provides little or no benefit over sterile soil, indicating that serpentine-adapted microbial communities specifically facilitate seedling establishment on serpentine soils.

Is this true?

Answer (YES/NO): NO